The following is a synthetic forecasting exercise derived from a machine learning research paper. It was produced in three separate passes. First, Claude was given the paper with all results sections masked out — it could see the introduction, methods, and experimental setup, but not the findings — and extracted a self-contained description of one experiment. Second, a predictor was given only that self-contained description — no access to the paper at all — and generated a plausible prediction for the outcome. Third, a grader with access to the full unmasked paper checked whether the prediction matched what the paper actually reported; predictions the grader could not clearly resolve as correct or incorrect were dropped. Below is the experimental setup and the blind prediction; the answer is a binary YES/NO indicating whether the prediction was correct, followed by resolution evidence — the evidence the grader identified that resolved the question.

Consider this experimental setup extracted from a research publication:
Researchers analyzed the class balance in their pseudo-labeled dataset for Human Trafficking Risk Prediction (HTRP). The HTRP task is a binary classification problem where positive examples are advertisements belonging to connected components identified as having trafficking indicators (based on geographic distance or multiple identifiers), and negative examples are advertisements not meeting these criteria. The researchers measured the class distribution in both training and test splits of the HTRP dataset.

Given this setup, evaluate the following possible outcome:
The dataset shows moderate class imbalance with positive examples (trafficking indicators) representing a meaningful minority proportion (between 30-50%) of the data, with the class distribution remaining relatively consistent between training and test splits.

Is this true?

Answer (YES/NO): NO